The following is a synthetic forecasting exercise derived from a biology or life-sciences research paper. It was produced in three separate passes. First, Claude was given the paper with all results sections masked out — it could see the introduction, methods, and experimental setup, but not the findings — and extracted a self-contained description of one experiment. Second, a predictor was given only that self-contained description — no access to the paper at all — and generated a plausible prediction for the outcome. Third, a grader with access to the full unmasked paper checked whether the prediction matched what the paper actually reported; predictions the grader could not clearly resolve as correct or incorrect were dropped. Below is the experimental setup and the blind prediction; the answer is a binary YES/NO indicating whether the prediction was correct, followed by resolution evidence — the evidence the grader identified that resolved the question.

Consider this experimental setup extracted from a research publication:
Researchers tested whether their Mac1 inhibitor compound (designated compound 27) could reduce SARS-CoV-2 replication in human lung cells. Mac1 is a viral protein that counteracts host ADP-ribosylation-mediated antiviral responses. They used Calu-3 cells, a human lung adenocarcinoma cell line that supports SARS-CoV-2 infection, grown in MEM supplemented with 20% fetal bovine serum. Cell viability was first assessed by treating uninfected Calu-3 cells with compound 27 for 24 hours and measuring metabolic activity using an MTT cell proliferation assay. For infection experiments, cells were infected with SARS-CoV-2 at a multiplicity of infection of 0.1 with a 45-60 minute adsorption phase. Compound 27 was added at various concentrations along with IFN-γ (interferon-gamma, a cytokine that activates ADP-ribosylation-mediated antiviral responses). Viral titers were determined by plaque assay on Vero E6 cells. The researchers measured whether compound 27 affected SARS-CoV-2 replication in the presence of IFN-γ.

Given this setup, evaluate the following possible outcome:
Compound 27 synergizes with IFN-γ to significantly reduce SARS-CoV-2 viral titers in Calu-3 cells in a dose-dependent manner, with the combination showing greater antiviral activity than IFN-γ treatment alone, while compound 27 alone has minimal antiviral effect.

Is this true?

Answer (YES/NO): YES